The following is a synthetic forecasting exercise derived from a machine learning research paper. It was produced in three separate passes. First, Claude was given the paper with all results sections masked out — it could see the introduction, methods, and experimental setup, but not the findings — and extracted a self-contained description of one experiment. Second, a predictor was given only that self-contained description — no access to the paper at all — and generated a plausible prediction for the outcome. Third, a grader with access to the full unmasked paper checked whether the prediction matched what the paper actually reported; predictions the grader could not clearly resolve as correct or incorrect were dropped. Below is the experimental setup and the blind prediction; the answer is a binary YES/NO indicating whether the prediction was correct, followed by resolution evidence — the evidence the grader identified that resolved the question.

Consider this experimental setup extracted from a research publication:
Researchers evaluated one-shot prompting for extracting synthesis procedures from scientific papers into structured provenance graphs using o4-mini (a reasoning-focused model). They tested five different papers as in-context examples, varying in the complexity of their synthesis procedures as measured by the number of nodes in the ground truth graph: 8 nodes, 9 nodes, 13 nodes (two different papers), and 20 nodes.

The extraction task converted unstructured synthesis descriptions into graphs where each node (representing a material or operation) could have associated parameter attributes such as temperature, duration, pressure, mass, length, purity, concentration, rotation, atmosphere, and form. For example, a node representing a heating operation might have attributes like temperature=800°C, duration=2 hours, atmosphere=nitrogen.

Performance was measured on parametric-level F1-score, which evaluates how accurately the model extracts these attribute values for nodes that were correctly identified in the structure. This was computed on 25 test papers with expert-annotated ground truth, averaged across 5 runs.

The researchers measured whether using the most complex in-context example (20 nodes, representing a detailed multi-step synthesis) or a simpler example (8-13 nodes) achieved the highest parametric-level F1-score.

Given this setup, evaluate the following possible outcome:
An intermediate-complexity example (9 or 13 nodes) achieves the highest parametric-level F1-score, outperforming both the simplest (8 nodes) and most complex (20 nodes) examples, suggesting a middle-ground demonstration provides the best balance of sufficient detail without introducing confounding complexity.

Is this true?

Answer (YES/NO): NO